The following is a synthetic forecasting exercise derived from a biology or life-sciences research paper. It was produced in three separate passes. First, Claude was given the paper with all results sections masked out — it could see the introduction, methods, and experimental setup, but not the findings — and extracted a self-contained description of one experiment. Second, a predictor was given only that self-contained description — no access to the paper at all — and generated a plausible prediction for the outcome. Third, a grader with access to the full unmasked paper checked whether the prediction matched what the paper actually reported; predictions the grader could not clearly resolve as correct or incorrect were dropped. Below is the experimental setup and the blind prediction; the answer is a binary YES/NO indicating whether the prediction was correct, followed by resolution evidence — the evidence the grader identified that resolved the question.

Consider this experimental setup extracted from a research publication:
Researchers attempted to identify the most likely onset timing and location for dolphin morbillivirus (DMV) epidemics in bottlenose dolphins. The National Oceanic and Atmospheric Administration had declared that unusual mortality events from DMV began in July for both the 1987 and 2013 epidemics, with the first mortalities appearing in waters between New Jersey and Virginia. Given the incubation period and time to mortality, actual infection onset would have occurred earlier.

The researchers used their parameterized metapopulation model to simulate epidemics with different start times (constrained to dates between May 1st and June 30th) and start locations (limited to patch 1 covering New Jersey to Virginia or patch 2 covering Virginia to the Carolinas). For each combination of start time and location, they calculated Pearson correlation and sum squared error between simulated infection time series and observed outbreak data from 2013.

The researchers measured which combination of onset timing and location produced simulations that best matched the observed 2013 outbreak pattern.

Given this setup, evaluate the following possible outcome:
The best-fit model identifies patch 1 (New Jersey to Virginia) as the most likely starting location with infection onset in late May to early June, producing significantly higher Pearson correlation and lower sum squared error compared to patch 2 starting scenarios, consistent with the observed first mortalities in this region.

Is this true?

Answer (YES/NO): NO